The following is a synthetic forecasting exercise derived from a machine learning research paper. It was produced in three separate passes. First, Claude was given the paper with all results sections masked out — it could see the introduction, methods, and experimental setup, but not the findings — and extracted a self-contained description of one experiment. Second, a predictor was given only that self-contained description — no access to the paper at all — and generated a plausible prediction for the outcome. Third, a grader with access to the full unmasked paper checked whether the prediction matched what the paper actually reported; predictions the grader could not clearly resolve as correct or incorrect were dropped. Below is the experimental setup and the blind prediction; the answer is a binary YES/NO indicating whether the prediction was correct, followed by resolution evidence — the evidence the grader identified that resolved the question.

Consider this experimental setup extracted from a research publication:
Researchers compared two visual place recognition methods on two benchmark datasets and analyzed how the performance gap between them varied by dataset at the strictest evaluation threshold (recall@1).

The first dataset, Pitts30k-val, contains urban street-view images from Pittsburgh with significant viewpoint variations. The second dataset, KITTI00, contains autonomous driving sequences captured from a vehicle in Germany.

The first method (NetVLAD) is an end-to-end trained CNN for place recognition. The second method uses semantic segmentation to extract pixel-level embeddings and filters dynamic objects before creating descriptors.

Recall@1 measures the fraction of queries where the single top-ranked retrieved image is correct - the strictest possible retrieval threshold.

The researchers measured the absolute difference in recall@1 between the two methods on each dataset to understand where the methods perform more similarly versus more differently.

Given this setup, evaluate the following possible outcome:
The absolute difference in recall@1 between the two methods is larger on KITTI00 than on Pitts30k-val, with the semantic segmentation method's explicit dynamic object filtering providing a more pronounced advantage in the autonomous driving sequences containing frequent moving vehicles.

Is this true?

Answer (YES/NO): NO